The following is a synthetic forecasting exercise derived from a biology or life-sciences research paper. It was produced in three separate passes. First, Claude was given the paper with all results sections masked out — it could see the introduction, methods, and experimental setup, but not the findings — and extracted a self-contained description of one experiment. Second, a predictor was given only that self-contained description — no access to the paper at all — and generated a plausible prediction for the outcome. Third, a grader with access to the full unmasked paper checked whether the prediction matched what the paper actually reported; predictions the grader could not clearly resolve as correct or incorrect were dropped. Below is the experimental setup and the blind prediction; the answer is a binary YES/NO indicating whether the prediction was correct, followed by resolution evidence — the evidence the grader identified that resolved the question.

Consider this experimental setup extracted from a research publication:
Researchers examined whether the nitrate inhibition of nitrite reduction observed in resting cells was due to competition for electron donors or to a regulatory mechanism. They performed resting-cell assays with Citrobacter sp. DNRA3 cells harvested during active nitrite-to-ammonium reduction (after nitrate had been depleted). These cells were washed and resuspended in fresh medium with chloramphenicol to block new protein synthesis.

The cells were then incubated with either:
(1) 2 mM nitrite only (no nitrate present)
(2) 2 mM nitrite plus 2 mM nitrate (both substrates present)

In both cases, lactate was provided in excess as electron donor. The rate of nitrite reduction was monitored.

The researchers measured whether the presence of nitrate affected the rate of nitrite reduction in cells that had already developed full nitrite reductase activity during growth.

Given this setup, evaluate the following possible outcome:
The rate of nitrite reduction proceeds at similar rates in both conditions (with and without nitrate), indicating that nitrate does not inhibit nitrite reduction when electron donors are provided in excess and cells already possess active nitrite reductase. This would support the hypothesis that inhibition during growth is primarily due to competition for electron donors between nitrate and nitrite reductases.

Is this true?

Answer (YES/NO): NO